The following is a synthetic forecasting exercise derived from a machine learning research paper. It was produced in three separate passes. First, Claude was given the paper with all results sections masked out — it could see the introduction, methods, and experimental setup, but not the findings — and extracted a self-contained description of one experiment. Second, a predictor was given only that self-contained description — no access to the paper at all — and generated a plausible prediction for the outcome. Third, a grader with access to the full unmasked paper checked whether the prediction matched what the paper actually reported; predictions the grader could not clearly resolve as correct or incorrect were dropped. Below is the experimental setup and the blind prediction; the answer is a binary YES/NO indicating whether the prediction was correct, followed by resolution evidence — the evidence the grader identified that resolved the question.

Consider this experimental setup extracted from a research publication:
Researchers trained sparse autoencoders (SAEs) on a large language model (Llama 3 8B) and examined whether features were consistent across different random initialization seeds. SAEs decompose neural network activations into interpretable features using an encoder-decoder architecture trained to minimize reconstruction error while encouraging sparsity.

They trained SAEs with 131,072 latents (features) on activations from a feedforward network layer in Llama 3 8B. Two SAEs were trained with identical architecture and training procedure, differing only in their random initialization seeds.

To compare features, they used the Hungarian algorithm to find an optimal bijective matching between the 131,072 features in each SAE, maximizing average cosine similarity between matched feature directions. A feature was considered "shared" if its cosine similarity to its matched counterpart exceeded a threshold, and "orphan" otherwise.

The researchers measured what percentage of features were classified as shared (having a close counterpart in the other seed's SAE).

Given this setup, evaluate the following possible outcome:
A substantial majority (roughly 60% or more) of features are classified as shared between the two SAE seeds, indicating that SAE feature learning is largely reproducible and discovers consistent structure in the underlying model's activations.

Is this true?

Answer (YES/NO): NO